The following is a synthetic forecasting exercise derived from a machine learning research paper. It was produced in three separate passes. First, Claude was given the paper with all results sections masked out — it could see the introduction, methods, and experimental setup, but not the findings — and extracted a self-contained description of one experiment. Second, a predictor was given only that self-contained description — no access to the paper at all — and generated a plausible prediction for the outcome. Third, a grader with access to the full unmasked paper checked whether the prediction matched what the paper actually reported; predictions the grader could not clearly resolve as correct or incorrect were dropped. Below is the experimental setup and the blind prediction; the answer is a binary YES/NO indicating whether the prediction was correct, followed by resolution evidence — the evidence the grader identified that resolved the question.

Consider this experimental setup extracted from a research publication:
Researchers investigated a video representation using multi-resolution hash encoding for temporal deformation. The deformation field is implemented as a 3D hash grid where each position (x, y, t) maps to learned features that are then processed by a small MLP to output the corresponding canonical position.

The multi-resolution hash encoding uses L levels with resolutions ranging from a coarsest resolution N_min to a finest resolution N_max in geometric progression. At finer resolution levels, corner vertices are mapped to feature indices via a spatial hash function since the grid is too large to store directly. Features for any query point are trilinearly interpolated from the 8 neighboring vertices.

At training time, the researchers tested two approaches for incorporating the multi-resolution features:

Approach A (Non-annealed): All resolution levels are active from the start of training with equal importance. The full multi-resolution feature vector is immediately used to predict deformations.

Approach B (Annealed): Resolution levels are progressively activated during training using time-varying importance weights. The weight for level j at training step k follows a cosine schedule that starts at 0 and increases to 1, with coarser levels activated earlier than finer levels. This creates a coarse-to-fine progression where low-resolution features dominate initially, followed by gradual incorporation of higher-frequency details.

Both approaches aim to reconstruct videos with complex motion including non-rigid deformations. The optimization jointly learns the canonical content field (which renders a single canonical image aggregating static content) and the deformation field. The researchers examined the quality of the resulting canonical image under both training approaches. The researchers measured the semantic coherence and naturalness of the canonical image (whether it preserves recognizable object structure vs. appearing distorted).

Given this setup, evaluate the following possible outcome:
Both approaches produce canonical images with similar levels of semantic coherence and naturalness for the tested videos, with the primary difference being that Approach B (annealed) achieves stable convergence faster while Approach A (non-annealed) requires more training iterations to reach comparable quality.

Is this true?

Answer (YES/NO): NO